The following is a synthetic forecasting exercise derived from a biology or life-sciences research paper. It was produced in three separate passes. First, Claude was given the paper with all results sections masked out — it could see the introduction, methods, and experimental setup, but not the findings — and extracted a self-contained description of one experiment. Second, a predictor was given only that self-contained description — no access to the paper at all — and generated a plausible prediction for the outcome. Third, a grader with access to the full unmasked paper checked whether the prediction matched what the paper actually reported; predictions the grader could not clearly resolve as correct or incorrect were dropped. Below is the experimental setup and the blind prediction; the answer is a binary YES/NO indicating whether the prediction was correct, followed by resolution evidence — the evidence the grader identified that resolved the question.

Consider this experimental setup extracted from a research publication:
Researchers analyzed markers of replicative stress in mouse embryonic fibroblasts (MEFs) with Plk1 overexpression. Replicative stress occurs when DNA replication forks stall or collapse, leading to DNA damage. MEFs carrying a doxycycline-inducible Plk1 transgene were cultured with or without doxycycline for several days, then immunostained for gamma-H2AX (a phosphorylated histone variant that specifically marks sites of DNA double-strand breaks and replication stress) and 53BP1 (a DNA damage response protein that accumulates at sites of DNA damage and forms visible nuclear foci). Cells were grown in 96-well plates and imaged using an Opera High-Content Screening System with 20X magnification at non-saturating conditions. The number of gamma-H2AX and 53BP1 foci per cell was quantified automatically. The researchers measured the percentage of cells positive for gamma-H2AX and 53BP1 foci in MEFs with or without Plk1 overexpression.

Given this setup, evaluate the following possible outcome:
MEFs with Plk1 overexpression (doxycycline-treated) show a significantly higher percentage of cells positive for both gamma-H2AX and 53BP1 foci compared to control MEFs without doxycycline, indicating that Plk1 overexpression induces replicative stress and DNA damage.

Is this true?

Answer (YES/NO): NO